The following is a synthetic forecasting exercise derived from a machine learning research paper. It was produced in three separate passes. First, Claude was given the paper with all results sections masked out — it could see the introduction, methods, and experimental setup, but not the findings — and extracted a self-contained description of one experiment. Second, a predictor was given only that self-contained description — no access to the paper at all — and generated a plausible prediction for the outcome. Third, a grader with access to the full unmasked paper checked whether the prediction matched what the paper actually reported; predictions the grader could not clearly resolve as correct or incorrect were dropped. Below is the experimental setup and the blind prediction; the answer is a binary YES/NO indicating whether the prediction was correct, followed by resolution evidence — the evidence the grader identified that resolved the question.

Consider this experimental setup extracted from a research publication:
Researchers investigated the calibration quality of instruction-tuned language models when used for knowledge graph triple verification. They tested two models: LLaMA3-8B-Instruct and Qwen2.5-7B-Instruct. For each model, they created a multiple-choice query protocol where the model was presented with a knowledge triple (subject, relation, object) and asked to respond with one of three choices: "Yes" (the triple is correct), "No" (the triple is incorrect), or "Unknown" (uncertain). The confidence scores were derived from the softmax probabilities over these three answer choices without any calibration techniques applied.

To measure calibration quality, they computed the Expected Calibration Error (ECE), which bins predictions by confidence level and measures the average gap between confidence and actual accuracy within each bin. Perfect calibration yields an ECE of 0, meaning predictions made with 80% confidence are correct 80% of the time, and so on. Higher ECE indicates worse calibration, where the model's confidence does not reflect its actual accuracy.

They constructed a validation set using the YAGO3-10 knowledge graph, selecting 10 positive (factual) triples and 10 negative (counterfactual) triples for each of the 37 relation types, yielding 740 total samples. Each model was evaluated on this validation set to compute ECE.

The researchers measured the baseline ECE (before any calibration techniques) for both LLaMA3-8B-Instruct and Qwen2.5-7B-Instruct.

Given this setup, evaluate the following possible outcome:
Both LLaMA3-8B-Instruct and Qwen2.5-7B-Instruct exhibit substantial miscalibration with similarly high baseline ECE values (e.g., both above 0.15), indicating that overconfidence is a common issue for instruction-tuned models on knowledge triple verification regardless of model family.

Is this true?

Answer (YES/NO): NO